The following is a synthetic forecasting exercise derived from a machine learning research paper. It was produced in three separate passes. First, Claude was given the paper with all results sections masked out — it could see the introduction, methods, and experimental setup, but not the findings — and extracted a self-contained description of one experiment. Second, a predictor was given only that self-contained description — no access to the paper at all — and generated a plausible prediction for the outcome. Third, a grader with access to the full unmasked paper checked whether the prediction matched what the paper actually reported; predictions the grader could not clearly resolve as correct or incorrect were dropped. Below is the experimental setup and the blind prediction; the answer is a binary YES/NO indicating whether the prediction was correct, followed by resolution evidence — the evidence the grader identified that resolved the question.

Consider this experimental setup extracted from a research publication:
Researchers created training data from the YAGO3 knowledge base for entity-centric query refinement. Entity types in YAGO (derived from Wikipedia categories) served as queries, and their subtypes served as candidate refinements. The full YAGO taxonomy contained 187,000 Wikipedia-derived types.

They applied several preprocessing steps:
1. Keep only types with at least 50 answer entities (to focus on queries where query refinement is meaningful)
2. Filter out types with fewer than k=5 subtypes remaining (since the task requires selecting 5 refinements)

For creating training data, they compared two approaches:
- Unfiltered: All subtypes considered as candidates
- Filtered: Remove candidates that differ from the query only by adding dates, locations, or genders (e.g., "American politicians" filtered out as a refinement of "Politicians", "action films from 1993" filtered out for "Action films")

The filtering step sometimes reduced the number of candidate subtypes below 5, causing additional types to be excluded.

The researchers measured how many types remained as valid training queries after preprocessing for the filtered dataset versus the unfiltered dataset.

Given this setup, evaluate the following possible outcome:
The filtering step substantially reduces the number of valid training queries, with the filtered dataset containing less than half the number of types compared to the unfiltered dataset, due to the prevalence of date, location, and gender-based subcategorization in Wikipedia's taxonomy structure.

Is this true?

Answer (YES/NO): NO